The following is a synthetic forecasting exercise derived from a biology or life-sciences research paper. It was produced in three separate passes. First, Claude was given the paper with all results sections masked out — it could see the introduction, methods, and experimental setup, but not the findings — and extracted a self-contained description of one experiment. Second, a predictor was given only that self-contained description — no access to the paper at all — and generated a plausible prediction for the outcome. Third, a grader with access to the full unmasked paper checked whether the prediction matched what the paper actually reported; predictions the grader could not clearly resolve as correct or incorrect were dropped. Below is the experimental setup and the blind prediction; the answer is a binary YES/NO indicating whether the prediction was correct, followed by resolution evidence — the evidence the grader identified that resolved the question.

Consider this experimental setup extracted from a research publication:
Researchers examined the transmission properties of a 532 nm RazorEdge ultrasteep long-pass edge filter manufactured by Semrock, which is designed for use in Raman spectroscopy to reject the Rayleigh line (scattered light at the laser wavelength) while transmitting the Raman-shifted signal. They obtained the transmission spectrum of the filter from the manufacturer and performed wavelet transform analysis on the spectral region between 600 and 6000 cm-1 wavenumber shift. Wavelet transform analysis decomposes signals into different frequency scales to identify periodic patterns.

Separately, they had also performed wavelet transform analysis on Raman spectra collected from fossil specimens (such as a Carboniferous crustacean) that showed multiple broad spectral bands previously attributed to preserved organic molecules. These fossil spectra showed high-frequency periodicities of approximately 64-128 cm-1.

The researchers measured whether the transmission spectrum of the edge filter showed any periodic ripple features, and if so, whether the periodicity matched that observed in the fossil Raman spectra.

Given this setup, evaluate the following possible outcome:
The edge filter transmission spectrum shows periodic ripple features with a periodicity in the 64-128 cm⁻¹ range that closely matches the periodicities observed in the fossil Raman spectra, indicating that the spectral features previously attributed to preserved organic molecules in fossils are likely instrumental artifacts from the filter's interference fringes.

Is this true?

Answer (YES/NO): YES